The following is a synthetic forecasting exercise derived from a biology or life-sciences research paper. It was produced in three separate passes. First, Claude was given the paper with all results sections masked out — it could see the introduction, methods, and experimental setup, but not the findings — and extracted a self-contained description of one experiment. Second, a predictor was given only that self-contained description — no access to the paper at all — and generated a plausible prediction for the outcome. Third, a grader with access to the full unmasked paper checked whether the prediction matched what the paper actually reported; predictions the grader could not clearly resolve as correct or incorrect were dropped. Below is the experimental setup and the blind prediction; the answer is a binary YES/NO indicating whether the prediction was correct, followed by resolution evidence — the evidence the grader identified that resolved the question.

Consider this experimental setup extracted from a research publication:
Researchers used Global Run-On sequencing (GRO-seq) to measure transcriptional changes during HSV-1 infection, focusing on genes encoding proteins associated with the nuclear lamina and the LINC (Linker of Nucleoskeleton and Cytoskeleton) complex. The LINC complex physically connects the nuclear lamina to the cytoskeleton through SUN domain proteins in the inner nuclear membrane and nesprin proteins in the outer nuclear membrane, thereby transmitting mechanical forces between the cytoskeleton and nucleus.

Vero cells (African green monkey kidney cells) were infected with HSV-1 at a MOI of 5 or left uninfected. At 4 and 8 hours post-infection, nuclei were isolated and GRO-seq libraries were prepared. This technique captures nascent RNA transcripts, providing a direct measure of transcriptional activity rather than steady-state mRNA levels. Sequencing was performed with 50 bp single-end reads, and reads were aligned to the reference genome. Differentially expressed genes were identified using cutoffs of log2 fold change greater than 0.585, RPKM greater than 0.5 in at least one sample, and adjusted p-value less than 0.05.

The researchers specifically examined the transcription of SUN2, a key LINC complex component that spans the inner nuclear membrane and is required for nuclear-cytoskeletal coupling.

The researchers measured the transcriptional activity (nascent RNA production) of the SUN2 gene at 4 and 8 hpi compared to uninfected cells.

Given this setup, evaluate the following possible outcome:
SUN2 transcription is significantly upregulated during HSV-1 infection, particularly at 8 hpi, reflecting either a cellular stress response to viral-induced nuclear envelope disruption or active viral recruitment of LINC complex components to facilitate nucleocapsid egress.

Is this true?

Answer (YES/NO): NO